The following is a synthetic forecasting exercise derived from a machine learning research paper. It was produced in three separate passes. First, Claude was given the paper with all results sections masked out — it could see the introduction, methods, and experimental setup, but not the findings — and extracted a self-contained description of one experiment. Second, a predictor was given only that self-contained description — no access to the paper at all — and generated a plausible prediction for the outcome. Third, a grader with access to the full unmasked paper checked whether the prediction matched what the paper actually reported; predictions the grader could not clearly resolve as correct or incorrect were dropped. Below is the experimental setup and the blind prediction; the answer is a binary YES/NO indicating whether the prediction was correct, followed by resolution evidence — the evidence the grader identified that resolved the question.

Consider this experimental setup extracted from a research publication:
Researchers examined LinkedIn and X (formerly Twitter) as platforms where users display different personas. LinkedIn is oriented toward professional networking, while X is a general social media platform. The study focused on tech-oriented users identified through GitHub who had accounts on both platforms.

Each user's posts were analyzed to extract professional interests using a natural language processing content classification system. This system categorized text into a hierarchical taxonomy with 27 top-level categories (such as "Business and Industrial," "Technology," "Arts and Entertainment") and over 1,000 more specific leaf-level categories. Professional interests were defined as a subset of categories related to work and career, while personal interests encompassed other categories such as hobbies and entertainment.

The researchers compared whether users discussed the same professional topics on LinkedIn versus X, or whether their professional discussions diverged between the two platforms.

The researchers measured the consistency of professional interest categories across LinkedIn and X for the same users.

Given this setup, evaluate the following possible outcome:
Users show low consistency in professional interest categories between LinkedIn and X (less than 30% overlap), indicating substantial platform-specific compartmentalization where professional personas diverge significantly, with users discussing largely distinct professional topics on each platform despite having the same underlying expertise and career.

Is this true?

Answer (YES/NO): NO